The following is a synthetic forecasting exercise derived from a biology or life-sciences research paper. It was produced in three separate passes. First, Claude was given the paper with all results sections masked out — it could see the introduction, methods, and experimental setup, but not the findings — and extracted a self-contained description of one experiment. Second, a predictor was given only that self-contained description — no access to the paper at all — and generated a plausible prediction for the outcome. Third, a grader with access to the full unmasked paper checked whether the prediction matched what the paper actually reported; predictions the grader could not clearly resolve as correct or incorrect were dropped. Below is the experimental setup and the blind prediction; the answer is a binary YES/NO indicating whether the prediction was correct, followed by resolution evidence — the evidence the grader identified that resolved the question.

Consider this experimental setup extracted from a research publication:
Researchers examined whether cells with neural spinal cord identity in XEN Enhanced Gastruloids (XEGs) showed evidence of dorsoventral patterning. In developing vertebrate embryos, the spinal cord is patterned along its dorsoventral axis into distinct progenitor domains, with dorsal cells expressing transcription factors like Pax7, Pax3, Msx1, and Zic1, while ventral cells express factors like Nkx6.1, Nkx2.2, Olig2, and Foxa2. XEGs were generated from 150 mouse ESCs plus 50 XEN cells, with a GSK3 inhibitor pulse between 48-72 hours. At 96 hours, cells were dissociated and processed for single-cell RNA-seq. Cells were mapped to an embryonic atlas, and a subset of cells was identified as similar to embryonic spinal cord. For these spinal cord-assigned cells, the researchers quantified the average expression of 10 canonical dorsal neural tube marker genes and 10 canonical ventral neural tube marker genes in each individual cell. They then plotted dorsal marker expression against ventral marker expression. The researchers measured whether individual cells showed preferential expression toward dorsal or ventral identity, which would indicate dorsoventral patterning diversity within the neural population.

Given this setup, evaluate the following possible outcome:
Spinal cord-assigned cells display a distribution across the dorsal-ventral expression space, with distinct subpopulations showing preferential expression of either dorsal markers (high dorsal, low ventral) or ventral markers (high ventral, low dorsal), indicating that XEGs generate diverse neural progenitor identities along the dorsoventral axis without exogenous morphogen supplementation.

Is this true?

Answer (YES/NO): NO